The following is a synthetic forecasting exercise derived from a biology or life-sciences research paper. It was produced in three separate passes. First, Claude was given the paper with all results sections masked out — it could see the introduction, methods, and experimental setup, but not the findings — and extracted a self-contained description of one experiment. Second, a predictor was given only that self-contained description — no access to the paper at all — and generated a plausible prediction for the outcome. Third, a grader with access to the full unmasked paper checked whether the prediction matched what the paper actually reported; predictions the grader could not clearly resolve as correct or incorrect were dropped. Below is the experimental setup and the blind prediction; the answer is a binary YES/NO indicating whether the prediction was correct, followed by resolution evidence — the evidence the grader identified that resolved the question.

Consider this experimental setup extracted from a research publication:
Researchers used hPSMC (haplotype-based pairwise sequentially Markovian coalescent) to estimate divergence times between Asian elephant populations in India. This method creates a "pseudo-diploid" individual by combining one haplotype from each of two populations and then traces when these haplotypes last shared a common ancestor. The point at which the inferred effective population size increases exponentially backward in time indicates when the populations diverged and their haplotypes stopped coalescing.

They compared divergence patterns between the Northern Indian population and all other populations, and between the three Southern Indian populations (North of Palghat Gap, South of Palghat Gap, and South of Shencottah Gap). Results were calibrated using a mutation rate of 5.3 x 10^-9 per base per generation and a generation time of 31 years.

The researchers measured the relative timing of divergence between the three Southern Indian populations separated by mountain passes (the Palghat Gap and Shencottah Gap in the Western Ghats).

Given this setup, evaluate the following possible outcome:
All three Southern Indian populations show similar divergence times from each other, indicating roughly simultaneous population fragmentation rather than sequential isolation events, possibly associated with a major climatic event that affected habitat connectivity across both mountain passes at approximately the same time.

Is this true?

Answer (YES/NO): YES